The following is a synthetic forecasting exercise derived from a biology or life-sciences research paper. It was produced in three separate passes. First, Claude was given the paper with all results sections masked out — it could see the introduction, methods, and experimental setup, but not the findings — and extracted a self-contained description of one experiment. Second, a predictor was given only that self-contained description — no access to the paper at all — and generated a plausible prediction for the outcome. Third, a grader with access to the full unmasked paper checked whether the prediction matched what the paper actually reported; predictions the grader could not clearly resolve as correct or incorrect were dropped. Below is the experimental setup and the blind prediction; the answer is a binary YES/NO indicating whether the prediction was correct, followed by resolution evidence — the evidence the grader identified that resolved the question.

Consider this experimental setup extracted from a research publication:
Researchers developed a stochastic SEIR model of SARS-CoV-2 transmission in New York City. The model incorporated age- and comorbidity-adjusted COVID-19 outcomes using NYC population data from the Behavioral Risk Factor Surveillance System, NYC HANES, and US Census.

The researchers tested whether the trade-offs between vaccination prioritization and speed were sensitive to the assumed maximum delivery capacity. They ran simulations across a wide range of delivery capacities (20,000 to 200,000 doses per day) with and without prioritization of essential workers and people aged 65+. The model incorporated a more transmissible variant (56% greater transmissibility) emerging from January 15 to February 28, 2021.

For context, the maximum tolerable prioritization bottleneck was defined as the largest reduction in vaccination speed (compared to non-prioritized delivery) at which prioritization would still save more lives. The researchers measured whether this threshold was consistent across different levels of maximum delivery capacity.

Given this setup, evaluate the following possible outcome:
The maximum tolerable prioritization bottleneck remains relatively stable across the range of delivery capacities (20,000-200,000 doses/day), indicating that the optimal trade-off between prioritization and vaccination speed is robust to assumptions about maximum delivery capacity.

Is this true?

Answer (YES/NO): YES